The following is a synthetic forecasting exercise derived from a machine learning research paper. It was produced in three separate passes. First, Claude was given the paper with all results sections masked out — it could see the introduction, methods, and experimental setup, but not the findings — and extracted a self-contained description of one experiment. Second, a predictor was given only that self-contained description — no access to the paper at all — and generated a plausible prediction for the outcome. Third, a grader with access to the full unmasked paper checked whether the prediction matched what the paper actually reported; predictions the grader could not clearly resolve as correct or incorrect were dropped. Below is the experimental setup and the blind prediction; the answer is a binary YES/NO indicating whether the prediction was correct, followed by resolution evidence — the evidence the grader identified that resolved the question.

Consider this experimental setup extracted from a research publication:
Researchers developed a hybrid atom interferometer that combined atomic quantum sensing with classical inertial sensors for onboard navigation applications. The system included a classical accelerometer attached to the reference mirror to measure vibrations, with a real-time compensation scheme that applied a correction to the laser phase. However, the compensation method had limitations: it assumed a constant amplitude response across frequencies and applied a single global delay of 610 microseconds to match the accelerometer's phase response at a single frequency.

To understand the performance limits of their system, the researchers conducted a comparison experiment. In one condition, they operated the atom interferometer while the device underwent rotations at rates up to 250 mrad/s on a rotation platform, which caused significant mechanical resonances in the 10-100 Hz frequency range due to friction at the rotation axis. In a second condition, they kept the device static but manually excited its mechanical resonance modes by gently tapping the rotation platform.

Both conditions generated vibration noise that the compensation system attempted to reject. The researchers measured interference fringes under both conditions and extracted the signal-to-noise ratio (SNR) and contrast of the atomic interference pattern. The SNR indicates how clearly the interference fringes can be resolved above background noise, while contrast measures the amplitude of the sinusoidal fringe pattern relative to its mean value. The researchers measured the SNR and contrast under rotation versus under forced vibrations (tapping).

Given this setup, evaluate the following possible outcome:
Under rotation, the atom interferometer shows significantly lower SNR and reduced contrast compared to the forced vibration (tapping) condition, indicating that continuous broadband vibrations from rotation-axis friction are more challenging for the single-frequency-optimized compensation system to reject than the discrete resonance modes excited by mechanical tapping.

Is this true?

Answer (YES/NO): NO